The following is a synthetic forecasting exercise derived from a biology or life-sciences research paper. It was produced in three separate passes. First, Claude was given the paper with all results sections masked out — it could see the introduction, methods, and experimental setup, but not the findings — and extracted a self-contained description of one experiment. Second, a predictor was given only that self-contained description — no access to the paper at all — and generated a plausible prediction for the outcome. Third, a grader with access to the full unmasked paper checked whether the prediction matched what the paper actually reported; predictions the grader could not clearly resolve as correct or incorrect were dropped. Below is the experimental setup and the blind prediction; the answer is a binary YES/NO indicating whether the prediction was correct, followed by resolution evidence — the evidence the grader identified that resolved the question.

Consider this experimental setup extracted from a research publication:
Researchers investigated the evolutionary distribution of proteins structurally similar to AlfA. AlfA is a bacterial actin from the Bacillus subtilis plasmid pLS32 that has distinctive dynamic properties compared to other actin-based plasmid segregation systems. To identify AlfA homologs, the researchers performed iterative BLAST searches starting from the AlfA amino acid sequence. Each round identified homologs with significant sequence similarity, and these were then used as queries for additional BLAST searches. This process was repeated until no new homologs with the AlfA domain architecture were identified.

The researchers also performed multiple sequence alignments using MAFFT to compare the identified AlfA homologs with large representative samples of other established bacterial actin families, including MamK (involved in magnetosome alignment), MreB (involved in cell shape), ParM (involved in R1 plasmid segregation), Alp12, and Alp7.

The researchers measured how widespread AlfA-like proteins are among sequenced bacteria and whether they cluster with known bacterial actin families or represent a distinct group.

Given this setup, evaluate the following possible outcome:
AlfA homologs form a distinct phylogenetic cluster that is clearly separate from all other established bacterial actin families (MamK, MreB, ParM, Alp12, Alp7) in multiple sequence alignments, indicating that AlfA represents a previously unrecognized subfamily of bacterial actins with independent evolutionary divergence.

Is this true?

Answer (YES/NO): YES